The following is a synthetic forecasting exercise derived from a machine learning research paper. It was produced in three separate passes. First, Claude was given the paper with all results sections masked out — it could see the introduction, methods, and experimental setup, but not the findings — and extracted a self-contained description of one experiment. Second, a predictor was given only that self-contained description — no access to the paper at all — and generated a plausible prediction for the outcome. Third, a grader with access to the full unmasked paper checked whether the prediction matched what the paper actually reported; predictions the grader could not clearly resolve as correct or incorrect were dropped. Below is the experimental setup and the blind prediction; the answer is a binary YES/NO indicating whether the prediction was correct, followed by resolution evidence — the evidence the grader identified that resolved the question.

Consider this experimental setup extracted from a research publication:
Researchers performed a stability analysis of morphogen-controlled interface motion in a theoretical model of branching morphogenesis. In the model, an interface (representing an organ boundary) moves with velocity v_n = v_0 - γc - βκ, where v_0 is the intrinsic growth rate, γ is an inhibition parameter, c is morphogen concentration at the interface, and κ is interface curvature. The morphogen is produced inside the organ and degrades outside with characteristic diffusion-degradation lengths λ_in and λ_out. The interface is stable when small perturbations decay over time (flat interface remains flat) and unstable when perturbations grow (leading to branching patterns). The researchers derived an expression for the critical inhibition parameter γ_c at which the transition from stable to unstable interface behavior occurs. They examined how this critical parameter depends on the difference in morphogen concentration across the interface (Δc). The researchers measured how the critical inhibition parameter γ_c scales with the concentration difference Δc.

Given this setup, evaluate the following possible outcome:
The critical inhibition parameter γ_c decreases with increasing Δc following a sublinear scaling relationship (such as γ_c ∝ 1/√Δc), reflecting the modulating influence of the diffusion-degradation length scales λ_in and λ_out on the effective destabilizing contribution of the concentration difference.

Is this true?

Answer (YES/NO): NO